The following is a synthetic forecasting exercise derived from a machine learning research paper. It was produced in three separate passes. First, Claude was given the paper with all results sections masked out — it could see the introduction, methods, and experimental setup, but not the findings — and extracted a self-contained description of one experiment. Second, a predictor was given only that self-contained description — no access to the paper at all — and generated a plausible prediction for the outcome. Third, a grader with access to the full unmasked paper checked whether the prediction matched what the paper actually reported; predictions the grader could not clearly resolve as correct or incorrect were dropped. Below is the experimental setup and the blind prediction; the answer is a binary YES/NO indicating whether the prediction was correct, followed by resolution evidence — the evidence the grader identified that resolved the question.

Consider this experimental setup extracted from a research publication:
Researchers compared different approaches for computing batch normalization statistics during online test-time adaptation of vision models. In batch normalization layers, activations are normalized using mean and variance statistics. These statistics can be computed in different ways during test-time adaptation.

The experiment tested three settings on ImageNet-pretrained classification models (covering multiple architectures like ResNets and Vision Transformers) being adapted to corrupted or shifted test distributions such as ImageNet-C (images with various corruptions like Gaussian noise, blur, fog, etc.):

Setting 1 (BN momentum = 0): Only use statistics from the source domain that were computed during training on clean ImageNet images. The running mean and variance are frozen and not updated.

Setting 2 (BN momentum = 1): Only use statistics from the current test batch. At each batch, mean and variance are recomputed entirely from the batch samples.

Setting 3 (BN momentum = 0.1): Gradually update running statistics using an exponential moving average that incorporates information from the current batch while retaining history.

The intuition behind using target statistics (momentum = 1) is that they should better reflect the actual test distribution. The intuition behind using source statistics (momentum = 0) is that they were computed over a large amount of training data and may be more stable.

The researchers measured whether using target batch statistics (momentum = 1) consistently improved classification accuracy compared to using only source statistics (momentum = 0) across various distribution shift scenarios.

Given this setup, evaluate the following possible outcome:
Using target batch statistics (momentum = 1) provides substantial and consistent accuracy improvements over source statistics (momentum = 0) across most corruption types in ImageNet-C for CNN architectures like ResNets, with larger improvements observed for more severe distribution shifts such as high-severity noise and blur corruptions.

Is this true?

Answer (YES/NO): NO